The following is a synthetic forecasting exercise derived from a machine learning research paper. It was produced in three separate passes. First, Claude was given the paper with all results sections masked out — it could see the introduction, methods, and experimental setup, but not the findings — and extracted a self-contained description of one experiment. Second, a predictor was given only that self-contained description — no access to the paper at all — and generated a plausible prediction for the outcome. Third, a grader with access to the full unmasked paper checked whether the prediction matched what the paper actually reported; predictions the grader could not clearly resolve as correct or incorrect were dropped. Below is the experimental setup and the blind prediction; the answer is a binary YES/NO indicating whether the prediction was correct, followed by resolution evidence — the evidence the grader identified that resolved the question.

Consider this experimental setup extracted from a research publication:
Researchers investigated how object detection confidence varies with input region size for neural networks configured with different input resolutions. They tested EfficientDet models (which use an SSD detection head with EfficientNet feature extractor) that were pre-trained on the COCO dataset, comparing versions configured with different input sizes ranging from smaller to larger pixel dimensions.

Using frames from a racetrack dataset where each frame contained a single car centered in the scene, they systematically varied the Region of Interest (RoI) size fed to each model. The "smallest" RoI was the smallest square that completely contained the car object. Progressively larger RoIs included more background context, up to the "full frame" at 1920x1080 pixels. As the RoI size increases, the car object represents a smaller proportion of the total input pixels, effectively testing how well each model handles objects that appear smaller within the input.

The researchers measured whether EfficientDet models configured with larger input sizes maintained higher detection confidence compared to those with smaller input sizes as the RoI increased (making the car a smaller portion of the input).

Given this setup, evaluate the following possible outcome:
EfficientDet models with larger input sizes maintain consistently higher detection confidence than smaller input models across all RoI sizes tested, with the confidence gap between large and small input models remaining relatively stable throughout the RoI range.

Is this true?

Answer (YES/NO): NO